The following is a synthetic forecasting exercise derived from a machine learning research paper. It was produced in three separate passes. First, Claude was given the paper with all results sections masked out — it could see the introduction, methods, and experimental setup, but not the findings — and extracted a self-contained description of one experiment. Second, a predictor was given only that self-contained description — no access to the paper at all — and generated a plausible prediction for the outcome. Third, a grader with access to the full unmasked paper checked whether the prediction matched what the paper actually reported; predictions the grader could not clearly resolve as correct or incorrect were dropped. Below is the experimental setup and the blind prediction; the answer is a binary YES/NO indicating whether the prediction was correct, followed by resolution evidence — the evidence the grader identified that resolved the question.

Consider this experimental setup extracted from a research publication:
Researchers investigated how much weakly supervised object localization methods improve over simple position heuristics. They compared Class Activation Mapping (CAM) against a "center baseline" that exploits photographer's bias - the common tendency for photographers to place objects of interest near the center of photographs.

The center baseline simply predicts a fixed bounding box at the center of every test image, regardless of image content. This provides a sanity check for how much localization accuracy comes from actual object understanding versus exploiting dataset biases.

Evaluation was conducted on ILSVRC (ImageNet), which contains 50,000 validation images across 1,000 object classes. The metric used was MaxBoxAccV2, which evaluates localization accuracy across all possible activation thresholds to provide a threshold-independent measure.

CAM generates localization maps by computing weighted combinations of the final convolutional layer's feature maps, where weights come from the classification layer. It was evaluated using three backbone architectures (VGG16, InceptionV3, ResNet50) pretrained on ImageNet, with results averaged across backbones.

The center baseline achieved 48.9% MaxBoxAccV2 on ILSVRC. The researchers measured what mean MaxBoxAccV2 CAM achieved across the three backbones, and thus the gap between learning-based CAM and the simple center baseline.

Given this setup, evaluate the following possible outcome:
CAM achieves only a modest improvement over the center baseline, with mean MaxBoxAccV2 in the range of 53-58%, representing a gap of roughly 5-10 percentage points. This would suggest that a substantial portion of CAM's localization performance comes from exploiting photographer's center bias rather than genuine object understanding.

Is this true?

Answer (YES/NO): NO